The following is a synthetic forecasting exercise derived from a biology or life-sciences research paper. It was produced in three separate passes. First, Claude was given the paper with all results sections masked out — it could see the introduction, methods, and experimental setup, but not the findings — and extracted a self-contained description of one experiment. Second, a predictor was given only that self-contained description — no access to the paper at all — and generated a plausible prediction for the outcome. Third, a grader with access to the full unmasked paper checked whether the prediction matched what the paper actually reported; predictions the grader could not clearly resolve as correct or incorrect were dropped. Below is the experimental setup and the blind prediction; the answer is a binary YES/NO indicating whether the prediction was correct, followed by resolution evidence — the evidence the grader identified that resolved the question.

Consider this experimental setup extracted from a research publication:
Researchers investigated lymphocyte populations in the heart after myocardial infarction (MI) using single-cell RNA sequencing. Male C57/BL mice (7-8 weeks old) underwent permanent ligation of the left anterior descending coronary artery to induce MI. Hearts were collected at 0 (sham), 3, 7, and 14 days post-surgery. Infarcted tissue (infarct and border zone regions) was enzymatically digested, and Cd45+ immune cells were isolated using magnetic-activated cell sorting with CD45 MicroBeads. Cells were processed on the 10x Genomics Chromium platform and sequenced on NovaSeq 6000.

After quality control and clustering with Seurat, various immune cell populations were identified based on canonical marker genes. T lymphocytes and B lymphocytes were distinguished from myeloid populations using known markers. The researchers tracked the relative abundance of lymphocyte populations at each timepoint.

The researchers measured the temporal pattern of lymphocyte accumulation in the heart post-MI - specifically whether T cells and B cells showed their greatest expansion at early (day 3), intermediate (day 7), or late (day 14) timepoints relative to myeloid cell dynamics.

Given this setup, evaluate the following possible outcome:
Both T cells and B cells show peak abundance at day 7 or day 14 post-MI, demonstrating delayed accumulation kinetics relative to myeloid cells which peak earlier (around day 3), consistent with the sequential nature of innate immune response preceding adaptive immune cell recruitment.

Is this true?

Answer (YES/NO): YES